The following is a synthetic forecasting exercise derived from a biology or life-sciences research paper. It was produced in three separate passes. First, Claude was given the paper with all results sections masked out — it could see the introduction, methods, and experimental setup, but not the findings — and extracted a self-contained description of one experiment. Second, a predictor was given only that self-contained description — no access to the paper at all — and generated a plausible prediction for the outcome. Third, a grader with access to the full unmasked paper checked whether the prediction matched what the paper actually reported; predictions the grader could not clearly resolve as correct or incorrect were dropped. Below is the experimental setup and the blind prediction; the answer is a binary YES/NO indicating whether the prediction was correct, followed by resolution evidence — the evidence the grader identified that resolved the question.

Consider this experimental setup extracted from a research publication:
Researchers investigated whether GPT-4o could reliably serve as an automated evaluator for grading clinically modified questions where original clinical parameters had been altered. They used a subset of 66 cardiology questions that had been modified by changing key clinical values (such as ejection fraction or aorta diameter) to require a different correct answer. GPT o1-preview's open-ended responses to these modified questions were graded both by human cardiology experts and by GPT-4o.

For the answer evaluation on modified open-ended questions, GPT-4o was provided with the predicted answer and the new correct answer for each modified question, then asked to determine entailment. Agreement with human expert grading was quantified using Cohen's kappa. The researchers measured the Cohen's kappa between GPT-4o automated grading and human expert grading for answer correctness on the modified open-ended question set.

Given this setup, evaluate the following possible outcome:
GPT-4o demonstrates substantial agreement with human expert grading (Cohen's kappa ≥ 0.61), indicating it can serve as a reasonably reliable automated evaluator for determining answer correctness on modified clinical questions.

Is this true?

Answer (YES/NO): NO